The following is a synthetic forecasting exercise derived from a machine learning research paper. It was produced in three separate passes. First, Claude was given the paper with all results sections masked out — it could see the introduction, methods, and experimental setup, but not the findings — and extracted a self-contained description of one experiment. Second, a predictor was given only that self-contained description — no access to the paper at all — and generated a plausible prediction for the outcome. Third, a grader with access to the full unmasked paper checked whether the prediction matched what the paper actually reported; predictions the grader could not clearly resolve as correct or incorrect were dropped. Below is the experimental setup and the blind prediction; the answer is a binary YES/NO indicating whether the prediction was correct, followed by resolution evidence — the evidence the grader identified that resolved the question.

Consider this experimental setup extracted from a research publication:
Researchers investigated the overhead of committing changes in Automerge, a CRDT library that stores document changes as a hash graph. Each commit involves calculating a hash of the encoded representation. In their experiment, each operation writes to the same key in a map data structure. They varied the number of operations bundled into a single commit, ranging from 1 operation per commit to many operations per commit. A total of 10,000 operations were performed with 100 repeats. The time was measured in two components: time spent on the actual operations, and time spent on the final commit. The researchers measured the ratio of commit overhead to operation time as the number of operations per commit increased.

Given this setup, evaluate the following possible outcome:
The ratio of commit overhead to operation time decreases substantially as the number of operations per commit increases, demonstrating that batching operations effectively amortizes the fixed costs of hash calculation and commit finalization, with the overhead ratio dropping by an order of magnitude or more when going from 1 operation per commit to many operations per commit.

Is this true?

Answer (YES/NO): YES